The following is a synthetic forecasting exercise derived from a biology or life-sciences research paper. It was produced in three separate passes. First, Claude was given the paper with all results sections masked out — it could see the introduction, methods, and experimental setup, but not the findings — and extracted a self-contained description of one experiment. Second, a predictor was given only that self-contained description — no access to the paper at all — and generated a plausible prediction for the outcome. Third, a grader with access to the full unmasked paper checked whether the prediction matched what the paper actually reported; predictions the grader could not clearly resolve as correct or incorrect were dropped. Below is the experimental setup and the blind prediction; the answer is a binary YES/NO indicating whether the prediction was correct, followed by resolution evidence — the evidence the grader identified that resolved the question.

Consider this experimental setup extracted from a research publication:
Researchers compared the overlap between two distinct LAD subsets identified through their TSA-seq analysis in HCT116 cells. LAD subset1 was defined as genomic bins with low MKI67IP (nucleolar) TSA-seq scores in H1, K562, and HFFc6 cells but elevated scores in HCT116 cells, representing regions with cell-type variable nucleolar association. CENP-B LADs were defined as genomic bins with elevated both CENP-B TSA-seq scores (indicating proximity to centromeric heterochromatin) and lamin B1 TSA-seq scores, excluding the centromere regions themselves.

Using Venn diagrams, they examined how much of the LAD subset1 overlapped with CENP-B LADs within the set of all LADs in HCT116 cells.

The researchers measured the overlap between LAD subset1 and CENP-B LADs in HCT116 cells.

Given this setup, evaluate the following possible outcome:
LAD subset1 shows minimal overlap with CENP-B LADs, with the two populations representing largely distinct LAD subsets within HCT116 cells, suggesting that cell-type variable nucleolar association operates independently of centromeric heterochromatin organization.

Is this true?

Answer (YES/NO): NO